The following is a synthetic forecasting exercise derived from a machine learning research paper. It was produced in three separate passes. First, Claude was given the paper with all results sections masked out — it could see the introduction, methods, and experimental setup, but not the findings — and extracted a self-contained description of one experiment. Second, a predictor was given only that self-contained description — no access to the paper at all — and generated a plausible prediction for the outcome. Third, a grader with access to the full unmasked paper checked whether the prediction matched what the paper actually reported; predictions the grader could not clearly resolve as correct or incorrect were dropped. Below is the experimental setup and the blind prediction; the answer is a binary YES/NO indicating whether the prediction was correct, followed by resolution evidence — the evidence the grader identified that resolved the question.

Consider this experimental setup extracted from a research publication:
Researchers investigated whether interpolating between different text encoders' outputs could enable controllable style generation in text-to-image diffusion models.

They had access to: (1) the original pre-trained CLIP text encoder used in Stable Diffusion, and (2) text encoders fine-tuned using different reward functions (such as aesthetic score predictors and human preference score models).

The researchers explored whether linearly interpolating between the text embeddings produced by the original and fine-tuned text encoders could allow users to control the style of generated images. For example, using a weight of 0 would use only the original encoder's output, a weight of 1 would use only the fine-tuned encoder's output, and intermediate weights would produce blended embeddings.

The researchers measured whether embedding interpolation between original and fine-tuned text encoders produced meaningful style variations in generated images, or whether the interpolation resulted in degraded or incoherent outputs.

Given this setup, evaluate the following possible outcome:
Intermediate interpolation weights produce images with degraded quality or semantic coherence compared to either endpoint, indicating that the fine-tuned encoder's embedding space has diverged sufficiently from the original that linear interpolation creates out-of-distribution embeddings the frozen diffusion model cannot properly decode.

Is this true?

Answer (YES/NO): NO